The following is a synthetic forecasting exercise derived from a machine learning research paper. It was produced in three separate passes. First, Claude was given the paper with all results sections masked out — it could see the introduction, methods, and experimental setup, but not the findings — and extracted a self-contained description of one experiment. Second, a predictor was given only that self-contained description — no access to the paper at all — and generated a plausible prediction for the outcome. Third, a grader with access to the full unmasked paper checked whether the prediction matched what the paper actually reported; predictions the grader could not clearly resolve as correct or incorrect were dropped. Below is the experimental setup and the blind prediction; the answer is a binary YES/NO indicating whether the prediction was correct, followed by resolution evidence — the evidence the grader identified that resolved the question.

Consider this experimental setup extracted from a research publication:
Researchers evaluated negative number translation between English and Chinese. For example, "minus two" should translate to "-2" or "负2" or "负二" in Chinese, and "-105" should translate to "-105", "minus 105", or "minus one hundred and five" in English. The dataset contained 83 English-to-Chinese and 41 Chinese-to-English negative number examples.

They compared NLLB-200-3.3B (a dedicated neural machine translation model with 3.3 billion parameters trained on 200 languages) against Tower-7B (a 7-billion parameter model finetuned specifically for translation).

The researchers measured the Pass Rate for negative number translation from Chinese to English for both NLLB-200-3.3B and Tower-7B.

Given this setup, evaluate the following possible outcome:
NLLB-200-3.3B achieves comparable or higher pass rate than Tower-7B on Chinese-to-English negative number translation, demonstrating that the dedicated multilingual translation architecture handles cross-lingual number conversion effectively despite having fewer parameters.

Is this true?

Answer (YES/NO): NO